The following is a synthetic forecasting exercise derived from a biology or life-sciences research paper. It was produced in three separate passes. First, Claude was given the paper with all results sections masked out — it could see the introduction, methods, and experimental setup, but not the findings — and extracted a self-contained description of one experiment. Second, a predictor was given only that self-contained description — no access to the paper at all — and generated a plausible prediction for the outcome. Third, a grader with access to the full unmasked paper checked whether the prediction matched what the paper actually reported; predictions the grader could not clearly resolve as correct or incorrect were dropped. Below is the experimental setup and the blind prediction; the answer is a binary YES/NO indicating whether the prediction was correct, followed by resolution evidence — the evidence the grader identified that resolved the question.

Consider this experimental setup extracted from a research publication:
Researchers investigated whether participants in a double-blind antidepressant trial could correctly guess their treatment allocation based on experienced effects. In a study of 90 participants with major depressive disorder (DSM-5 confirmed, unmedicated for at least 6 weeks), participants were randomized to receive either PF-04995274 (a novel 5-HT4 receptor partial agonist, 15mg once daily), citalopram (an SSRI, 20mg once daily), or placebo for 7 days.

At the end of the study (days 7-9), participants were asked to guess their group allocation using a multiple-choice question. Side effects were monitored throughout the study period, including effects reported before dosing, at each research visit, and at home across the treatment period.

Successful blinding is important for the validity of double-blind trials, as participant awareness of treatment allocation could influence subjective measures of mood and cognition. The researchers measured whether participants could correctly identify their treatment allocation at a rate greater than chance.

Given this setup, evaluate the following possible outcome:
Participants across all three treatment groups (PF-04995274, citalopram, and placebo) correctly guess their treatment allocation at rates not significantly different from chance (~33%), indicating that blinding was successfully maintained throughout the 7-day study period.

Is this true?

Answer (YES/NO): NO